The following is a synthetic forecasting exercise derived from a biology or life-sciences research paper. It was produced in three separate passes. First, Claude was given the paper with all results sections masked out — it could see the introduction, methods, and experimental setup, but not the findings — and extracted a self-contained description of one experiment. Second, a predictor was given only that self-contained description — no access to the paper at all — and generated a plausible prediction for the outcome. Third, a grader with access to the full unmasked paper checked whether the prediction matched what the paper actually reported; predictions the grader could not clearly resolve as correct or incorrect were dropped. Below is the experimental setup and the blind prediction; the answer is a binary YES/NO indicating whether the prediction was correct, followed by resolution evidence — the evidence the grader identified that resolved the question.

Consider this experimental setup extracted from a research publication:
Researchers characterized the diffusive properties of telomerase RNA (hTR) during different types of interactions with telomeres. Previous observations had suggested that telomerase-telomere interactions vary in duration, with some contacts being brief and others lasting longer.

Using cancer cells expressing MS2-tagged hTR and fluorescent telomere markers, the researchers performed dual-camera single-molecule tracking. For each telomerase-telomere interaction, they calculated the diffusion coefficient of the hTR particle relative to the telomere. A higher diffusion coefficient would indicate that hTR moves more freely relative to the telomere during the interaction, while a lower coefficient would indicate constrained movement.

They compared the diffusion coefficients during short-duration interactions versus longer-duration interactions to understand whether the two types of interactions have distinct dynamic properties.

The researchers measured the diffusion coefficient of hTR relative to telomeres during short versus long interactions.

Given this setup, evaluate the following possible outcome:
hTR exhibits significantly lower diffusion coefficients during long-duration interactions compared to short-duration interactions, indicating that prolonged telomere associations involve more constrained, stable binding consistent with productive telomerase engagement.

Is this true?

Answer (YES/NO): YES